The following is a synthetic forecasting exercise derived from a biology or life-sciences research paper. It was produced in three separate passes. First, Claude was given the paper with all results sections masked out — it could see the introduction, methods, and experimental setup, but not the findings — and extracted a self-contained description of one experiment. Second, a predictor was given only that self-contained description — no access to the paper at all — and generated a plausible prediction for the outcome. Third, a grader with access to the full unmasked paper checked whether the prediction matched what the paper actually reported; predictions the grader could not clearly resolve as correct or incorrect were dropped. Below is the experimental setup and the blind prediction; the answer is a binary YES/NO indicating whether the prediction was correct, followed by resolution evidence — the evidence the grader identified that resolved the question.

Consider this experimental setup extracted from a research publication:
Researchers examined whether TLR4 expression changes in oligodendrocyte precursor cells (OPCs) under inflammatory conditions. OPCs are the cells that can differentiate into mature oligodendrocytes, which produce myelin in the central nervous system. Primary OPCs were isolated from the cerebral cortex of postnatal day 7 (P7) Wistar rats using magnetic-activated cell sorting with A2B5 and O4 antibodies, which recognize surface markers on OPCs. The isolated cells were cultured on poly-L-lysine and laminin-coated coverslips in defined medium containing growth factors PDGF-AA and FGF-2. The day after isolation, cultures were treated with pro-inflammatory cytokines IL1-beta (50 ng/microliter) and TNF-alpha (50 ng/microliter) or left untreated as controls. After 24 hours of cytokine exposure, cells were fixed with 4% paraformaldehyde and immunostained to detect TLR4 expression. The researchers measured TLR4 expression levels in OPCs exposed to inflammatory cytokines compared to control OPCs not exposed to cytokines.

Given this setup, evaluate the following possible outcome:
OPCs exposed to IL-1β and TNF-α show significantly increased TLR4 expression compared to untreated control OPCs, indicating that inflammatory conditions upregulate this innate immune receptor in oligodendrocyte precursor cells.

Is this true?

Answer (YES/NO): NO